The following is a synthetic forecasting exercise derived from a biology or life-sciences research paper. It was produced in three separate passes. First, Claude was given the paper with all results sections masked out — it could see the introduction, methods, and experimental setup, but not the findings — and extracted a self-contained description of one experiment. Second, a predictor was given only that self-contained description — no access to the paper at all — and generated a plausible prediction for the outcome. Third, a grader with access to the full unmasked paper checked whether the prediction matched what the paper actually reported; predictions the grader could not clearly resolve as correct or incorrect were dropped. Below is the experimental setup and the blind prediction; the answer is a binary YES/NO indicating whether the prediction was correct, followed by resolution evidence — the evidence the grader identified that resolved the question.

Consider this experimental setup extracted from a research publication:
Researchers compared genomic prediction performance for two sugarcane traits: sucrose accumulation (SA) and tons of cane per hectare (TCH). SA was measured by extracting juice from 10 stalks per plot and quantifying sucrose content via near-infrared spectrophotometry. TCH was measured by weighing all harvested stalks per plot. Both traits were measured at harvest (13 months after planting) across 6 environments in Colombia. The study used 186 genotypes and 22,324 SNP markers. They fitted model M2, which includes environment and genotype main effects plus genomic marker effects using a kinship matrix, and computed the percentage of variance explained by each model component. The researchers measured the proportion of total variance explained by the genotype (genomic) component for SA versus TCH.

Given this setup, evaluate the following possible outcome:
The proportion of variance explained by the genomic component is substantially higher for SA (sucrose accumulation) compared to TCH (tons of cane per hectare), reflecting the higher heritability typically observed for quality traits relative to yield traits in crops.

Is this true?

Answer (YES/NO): YES